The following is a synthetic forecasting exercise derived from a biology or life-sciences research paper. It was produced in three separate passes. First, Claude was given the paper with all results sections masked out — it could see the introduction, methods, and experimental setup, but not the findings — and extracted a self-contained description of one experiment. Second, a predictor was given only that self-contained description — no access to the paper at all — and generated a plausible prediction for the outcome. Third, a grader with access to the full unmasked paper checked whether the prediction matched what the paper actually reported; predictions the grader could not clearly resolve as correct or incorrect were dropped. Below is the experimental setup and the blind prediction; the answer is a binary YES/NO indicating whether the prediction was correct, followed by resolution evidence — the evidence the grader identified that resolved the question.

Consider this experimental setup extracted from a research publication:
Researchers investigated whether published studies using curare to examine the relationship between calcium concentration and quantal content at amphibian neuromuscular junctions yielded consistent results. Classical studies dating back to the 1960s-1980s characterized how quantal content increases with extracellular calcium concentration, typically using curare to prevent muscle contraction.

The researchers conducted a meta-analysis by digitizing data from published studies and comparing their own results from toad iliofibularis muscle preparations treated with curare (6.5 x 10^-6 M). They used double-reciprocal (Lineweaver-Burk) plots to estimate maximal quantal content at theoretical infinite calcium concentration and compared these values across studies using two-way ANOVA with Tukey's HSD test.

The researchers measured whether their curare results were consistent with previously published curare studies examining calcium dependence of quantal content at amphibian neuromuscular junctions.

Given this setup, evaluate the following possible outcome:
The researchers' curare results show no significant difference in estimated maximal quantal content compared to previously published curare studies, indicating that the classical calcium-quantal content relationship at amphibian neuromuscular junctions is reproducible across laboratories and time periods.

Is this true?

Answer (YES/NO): YES